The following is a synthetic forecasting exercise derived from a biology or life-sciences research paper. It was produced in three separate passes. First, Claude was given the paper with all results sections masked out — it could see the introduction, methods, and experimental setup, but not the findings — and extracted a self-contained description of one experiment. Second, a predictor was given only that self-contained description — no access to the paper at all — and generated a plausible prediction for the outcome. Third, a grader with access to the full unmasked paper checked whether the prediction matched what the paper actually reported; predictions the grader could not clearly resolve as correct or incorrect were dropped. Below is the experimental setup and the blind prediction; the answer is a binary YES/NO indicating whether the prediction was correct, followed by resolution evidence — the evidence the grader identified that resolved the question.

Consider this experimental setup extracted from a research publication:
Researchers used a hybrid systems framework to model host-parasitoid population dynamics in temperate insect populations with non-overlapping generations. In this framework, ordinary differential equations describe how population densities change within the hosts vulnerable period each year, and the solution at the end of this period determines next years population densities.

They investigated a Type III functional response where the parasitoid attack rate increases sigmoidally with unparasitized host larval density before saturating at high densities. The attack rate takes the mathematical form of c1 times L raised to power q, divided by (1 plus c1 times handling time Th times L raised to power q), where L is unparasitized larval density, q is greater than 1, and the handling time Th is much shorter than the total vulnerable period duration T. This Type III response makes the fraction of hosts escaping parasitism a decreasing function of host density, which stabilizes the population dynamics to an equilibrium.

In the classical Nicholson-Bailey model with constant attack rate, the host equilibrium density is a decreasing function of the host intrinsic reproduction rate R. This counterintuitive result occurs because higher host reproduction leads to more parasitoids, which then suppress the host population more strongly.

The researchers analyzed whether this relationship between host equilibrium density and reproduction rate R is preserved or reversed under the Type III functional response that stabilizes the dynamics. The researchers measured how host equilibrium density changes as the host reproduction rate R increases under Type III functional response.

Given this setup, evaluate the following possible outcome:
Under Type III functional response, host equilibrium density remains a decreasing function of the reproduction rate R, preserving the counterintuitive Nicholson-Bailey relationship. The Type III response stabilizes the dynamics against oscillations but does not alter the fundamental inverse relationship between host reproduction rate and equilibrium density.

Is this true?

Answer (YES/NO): YES